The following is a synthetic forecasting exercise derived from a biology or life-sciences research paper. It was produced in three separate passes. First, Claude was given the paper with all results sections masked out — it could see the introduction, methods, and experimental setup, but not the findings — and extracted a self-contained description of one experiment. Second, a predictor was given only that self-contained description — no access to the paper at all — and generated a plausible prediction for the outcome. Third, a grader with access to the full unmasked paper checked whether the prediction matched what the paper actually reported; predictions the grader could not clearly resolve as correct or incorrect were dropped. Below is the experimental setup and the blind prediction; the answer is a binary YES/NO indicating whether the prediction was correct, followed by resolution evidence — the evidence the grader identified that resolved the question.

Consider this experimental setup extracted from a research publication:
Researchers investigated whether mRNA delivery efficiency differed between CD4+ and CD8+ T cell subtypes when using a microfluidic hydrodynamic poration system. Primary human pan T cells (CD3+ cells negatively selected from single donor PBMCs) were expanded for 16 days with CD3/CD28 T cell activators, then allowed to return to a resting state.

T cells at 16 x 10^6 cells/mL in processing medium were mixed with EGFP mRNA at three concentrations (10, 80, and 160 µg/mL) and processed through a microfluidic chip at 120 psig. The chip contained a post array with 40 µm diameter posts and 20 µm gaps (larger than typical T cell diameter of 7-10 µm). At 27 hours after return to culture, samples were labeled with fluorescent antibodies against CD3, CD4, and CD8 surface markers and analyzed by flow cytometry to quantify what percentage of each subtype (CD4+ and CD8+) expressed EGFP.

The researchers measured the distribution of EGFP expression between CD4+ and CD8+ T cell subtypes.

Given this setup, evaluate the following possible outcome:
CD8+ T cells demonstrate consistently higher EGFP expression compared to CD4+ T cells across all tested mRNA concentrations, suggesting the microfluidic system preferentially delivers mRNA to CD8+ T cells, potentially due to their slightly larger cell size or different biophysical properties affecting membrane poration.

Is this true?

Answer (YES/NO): NO